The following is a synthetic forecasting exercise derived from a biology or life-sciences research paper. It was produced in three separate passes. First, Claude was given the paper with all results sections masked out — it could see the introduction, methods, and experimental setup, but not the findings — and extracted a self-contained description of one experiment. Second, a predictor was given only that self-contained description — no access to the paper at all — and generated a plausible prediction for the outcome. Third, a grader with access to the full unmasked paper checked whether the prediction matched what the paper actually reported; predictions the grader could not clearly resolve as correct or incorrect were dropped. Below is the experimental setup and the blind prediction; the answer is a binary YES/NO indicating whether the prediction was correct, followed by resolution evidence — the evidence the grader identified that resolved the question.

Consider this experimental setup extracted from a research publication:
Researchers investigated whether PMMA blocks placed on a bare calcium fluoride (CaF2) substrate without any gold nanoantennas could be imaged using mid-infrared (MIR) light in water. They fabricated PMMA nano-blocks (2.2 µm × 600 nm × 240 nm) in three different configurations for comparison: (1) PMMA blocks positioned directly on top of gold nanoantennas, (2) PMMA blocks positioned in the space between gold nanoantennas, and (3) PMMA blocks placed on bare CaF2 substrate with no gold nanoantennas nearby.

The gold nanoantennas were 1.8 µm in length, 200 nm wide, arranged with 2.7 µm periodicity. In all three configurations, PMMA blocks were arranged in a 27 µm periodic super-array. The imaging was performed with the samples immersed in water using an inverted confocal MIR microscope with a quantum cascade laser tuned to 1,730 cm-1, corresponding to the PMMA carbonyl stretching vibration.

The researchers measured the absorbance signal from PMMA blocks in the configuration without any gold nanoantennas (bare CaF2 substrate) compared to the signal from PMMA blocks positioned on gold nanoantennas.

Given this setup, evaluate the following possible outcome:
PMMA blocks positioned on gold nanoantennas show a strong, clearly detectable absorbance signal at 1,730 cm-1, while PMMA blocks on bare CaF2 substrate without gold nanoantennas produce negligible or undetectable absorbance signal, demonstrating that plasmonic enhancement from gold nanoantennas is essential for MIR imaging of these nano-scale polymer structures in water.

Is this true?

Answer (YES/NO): YES